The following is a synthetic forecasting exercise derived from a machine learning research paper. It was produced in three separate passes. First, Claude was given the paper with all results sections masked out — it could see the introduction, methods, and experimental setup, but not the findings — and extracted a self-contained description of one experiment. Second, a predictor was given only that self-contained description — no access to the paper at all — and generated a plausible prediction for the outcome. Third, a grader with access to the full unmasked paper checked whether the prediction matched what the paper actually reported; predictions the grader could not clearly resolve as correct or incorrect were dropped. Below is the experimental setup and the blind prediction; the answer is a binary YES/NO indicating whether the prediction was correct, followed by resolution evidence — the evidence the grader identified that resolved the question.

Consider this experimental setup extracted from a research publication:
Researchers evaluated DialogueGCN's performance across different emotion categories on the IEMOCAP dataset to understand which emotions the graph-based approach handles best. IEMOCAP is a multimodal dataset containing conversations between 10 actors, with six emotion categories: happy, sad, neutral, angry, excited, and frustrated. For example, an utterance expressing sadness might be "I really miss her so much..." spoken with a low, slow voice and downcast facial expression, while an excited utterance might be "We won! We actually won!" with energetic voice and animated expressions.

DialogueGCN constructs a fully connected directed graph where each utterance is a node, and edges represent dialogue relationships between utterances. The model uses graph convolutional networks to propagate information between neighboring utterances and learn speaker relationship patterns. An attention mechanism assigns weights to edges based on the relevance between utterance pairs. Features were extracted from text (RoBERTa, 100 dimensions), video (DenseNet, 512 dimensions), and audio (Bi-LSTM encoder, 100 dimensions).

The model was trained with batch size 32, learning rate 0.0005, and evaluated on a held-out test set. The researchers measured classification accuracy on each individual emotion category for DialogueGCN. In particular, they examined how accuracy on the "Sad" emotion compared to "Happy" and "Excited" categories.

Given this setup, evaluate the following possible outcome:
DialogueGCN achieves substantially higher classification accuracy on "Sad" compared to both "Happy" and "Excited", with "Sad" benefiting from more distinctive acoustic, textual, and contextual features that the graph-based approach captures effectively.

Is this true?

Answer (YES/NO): YES